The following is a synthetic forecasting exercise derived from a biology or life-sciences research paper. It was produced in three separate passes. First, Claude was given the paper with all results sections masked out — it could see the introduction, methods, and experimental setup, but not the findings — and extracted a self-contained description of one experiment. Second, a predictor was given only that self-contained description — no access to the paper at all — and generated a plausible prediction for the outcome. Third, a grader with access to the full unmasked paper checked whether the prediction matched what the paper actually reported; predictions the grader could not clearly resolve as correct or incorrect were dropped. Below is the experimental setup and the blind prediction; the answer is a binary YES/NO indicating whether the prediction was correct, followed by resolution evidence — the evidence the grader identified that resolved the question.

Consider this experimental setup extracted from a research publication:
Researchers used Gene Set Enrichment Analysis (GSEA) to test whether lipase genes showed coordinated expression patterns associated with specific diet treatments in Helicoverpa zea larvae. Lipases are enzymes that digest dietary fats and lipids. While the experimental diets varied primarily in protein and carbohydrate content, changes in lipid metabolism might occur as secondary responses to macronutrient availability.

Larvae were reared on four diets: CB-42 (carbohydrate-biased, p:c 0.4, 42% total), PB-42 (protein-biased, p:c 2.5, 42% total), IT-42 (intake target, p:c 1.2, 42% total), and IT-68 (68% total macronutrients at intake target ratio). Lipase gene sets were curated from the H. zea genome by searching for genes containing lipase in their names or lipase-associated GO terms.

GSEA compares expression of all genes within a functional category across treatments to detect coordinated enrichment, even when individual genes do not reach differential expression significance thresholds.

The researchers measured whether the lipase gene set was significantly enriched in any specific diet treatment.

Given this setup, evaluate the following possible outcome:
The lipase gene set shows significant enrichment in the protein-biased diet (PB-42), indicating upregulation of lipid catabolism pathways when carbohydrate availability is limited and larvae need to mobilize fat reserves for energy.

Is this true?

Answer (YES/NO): NO